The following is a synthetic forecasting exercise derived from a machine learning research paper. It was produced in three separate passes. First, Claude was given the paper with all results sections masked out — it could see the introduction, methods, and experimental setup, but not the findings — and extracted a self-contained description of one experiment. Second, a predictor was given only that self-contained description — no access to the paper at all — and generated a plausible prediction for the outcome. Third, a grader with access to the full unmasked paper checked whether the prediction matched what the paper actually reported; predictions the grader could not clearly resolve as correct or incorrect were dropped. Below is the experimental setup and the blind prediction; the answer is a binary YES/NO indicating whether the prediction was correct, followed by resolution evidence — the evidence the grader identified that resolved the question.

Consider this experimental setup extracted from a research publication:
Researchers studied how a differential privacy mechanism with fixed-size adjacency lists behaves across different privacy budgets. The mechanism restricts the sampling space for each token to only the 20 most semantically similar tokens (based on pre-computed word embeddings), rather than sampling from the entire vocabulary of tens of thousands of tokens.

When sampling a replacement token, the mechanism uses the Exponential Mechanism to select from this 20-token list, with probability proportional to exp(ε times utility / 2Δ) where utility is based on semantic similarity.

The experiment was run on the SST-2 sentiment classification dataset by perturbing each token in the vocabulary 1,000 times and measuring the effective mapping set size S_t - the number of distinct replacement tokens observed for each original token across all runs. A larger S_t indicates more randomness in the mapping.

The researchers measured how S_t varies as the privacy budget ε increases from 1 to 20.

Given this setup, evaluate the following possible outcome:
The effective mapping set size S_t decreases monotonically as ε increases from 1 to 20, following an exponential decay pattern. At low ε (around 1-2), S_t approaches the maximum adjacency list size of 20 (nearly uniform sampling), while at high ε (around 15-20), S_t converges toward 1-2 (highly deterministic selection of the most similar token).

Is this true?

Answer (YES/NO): NO